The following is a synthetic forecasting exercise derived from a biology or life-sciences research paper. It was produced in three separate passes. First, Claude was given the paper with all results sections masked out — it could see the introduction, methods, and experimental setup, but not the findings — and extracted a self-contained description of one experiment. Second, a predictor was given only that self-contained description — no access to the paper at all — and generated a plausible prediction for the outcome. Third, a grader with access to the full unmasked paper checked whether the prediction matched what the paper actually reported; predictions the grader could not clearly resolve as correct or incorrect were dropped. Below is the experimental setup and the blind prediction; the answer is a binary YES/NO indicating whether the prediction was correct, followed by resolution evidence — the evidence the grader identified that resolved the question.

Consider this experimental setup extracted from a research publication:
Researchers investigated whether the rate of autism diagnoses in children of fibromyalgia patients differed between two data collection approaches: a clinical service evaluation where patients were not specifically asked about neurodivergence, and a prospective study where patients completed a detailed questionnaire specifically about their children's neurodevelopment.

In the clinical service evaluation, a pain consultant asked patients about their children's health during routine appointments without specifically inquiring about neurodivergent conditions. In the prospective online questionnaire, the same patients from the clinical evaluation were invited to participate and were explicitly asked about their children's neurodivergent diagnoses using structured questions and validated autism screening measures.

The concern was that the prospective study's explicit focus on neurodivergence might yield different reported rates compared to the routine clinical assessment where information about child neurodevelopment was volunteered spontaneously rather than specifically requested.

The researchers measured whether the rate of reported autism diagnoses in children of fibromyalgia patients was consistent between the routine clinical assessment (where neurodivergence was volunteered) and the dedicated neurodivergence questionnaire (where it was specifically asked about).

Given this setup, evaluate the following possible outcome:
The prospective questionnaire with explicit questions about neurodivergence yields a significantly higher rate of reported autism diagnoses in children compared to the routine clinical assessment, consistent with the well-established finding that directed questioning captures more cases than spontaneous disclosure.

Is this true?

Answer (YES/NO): NO